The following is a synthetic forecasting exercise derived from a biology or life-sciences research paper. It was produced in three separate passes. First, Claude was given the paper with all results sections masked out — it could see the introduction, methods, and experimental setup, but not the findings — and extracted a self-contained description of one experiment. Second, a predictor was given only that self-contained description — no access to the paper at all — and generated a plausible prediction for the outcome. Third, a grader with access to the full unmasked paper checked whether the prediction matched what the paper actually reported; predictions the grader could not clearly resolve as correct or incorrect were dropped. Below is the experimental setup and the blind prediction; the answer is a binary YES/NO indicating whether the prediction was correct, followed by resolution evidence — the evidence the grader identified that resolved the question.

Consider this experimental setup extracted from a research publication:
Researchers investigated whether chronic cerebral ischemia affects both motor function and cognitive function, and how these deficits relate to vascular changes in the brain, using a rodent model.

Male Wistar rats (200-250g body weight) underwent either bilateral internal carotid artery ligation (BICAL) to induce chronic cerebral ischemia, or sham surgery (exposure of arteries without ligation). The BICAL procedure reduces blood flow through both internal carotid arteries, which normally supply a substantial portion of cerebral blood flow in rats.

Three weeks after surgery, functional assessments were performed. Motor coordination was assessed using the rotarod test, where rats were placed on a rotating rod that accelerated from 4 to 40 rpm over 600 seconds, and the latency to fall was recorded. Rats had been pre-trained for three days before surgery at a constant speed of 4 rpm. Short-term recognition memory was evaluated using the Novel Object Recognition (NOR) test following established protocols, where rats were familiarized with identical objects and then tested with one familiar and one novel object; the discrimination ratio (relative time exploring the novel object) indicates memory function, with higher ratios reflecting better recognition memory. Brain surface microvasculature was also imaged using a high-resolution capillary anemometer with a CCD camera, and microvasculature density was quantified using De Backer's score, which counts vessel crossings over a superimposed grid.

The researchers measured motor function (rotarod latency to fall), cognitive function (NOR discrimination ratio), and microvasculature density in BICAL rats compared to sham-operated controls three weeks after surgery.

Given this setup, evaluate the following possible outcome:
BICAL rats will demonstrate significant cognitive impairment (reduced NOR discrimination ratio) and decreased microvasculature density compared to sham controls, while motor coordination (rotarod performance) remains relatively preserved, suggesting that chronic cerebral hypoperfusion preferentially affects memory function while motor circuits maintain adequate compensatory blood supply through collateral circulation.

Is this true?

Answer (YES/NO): NO